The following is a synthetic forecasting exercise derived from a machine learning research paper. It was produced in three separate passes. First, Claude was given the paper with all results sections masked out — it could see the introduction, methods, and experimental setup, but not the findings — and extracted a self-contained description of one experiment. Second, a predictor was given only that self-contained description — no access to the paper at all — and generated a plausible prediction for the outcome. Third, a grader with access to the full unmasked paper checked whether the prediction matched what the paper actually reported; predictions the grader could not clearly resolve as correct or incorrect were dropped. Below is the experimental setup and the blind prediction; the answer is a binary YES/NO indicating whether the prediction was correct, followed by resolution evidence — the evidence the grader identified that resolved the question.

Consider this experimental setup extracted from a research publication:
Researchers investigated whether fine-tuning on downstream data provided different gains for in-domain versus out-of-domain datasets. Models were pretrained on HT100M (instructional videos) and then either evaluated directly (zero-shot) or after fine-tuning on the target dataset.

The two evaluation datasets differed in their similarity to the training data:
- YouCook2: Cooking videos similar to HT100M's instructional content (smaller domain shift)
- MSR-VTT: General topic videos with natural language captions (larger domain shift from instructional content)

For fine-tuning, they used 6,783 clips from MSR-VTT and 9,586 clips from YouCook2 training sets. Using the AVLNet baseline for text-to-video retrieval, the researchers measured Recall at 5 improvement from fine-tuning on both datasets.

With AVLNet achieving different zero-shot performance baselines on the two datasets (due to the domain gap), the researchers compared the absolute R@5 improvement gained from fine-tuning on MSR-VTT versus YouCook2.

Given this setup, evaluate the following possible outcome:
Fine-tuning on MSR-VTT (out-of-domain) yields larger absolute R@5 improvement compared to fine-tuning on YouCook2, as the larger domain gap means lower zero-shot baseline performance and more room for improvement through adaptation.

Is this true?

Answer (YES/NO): YES